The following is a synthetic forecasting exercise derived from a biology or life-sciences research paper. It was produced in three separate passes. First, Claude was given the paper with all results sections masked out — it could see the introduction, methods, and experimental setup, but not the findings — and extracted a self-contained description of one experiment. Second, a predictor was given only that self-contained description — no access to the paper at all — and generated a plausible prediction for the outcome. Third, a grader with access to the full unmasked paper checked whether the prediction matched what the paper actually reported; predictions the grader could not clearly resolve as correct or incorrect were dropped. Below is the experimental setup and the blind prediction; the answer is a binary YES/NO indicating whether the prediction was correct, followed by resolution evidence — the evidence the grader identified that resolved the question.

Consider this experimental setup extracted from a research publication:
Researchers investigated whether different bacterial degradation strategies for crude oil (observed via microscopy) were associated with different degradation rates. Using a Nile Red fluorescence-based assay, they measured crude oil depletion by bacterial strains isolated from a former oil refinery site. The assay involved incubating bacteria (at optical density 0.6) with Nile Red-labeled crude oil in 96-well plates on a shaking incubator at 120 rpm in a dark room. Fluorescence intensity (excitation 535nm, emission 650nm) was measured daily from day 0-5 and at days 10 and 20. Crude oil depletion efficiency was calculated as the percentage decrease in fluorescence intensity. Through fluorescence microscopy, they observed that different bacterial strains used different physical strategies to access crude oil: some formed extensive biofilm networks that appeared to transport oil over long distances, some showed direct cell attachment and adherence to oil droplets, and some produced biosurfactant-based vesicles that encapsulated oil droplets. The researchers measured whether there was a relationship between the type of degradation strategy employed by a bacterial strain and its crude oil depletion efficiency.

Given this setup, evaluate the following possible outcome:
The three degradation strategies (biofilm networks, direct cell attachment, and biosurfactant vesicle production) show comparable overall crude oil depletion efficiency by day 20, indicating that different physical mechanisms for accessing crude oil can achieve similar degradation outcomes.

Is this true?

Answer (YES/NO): NO